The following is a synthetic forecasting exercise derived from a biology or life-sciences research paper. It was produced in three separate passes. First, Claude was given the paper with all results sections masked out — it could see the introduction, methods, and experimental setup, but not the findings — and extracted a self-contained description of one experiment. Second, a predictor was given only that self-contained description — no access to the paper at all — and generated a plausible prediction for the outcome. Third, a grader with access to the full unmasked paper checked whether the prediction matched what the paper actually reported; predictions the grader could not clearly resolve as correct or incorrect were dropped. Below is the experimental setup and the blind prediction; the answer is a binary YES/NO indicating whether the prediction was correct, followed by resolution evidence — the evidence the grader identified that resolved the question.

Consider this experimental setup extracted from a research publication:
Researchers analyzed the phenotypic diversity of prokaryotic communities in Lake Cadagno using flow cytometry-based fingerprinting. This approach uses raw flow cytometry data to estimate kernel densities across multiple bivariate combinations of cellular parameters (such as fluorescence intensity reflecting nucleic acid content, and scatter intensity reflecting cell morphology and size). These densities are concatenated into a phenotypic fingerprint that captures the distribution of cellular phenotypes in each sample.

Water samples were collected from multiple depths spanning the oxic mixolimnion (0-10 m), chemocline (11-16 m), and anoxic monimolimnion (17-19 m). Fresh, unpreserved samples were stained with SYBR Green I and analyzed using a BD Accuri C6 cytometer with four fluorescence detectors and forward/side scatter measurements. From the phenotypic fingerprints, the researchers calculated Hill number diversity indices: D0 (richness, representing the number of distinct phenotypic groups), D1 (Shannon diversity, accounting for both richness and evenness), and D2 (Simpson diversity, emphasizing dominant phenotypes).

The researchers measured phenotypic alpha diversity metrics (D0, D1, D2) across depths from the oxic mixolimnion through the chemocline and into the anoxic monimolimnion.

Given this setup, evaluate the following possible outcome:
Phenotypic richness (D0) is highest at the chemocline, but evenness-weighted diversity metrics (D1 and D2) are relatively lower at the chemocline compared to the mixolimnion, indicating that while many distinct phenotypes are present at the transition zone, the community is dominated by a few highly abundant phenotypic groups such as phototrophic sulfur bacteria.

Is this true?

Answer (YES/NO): NO